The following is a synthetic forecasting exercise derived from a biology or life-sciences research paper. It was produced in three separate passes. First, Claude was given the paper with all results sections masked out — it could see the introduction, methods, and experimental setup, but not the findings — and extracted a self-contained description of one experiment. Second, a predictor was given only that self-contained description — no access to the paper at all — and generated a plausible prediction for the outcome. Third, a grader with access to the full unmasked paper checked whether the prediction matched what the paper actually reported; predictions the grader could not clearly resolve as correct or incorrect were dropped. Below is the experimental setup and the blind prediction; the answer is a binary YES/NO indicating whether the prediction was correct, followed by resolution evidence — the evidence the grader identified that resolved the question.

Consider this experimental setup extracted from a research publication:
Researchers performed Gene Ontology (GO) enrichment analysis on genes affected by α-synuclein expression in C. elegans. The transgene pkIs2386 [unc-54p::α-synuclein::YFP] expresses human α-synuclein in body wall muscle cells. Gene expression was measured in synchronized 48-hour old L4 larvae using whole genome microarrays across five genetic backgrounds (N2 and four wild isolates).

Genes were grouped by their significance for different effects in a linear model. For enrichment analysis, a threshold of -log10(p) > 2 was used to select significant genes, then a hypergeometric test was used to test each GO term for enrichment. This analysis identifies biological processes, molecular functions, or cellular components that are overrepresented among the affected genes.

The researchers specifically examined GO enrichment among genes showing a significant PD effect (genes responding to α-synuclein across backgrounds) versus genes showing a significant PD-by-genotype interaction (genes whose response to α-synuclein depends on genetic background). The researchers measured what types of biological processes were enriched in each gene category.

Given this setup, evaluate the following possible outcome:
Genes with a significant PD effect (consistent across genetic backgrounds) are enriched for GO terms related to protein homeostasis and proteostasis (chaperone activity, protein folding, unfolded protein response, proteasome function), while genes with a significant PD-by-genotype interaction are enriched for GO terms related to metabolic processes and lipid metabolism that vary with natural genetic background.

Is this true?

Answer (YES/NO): NO